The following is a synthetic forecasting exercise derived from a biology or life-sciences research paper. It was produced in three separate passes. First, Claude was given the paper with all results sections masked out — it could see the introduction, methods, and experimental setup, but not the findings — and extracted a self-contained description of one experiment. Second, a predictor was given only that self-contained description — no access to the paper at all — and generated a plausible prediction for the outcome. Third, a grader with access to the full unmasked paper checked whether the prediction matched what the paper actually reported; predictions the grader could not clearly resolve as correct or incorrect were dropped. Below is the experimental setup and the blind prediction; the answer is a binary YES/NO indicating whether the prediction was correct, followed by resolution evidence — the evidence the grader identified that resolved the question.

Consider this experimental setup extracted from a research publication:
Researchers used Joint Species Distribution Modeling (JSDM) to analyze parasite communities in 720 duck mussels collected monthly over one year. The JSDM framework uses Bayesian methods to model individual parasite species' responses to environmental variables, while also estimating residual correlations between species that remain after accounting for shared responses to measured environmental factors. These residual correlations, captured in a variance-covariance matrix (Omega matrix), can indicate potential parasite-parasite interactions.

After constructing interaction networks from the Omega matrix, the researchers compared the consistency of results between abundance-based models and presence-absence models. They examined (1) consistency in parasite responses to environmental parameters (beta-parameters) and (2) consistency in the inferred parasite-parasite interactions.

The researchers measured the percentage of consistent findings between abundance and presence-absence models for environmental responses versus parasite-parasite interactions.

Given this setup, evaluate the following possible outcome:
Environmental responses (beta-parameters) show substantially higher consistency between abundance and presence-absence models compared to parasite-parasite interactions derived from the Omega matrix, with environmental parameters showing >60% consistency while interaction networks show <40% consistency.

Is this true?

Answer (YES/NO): NO